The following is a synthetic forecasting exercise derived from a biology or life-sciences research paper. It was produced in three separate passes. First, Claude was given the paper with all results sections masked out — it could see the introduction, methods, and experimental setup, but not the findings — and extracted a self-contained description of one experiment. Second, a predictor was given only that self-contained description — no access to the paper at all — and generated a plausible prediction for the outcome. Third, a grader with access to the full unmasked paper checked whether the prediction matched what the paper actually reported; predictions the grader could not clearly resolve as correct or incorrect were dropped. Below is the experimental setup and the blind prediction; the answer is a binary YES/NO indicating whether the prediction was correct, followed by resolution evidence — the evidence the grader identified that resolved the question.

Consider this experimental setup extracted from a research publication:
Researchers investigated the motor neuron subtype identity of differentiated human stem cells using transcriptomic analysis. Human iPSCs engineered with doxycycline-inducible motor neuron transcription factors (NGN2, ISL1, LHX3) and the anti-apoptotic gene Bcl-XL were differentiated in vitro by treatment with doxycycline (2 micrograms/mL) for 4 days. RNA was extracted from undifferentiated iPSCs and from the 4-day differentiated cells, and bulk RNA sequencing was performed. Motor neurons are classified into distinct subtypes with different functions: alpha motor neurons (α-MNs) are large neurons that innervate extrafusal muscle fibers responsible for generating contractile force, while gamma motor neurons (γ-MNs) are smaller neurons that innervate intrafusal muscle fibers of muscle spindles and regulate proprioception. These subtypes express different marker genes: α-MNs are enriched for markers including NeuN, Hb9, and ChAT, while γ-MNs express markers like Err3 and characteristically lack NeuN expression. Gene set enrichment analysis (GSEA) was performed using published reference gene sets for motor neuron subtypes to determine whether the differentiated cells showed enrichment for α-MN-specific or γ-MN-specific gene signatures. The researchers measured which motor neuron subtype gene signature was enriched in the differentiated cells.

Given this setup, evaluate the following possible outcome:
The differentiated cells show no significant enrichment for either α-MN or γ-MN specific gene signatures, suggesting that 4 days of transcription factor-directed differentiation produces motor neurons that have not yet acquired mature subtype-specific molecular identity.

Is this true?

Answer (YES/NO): NO